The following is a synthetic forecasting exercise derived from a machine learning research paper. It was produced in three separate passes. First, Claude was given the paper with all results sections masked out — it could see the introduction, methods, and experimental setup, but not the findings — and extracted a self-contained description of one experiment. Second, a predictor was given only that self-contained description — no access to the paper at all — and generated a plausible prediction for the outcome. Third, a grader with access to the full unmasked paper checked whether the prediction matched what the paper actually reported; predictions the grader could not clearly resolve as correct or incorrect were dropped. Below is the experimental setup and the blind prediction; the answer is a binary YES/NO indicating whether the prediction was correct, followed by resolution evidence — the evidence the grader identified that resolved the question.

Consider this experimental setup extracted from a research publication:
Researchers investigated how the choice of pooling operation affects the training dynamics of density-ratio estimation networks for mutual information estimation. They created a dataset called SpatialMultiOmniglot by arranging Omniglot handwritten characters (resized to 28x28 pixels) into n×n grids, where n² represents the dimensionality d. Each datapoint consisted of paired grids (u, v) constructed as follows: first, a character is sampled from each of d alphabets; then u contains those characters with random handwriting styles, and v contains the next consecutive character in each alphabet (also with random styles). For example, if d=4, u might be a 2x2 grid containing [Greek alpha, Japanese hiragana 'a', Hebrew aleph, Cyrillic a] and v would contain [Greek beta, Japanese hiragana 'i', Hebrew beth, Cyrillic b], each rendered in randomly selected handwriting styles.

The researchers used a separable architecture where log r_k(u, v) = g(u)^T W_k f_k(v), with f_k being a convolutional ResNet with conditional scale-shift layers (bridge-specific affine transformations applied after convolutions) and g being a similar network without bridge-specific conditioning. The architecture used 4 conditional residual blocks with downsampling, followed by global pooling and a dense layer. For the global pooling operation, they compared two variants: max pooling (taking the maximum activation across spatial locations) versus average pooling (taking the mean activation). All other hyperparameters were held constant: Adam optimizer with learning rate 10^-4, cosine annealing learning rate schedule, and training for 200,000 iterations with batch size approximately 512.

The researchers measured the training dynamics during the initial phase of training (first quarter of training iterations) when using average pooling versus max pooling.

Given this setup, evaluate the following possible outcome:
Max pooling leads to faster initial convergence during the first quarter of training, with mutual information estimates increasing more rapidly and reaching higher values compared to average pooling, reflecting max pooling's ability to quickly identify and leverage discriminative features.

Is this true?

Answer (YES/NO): YES